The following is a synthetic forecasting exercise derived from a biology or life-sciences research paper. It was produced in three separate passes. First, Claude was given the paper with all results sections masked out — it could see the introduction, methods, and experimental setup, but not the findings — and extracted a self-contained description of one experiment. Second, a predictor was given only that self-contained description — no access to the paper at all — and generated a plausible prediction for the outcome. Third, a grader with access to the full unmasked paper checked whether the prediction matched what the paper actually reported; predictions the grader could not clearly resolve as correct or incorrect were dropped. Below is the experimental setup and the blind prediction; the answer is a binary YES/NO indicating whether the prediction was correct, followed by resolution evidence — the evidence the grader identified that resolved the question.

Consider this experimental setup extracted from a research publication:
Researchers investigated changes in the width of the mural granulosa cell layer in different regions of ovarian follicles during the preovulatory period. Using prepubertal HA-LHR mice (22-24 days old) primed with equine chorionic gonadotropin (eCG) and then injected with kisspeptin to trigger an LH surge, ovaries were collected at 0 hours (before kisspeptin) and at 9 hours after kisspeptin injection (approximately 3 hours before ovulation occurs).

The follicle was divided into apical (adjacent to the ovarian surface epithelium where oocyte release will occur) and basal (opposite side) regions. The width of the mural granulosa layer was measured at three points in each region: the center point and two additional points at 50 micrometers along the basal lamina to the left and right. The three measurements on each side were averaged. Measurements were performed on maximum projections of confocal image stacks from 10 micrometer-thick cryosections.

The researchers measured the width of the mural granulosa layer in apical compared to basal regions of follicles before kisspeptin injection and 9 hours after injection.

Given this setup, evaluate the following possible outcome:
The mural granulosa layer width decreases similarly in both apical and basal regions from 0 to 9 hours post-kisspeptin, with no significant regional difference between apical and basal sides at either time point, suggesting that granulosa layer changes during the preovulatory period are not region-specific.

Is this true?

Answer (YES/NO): NO